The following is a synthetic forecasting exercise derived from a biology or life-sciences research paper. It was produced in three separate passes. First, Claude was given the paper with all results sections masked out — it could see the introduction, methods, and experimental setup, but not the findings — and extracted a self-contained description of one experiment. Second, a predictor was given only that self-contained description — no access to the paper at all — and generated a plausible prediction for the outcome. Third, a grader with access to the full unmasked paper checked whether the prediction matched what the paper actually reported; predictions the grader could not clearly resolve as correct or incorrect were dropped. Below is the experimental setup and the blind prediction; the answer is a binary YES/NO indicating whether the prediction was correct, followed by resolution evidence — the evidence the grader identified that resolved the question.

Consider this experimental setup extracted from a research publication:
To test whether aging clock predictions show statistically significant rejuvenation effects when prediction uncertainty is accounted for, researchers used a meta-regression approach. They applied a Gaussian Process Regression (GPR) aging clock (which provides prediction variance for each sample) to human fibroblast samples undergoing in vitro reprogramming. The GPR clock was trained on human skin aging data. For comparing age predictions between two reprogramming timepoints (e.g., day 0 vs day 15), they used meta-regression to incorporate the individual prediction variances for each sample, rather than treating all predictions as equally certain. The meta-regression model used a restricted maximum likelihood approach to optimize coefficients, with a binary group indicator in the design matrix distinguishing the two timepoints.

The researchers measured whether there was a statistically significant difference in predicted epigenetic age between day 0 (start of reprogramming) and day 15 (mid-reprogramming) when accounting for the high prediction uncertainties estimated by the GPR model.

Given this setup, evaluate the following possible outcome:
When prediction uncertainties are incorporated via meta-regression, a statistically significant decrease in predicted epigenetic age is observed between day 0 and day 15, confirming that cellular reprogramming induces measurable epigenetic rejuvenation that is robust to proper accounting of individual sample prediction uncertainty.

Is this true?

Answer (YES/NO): NO